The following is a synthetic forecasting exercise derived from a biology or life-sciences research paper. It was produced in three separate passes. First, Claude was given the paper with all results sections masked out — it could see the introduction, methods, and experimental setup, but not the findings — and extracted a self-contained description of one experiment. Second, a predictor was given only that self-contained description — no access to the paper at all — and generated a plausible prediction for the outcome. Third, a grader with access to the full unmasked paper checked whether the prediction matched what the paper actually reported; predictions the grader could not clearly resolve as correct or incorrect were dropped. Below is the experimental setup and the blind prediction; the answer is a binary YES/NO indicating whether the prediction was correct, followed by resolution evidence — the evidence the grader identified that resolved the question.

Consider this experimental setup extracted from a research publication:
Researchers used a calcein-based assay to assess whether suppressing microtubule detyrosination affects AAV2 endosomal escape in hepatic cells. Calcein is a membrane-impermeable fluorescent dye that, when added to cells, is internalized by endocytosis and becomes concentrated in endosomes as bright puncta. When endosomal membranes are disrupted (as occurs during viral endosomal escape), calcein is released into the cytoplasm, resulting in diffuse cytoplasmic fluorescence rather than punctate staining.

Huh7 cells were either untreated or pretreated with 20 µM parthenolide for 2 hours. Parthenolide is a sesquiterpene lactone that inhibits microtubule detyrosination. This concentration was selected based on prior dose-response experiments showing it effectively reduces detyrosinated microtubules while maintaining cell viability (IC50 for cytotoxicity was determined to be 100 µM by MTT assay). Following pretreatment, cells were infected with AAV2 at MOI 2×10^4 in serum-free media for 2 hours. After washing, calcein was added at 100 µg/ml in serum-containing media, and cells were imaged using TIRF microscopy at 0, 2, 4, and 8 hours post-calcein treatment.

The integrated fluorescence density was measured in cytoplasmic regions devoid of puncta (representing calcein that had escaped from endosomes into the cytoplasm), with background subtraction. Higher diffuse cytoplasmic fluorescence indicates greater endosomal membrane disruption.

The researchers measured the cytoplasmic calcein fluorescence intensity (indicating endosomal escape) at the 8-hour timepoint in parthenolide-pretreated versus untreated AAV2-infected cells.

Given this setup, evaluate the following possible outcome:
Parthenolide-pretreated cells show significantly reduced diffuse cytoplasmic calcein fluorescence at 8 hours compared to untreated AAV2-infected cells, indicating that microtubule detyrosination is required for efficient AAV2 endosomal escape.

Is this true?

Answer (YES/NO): NO